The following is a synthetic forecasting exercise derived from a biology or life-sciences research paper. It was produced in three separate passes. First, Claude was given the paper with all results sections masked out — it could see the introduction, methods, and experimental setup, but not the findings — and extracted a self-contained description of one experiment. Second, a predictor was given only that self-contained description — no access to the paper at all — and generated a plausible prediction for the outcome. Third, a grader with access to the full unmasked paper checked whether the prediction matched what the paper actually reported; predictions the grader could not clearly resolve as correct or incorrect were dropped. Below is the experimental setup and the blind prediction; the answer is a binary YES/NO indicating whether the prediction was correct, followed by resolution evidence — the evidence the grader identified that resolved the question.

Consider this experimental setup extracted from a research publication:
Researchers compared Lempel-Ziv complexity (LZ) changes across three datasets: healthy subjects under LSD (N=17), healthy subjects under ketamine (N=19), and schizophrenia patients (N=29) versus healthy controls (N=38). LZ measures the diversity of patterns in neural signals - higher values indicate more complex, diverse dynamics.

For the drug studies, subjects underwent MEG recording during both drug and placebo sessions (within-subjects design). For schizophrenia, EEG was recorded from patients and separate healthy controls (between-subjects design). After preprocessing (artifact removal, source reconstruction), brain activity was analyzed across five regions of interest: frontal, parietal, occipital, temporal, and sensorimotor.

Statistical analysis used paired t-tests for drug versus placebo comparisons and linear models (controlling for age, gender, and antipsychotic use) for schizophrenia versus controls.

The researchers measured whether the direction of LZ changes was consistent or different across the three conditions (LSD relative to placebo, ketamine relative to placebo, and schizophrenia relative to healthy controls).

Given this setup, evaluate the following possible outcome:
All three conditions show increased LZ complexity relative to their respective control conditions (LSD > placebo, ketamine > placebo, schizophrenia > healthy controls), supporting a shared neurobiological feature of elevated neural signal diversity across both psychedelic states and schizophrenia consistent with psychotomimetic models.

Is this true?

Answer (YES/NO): YES